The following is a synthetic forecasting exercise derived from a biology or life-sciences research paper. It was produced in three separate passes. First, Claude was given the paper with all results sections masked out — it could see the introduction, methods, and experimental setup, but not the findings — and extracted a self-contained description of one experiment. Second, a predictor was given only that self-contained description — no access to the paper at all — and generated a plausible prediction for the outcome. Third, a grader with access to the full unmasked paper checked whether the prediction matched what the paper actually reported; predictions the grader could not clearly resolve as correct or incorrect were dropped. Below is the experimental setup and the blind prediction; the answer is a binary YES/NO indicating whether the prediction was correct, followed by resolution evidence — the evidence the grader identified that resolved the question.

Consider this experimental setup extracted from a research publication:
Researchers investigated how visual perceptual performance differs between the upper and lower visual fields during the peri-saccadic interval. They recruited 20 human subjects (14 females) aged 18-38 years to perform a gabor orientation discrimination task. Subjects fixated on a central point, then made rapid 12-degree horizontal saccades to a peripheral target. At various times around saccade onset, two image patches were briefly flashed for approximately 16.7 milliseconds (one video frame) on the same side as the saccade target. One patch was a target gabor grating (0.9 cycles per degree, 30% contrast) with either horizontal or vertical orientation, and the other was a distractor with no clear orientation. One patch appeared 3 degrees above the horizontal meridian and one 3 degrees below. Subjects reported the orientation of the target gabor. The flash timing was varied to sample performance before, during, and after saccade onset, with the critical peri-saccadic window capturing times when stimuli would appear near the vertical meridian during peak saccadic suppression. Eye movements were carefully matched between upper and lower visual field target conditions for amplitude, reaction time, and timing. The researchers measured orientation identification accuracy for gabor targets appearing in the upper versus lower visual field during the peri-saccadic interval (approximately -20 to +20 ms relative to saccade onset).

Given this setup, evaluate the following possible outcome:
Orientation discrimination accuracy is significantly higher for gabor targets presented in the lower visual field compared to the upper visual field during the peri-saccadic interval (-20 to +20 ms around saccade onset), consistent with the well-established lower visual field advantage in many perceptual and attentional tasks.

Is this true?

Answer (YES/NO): NO